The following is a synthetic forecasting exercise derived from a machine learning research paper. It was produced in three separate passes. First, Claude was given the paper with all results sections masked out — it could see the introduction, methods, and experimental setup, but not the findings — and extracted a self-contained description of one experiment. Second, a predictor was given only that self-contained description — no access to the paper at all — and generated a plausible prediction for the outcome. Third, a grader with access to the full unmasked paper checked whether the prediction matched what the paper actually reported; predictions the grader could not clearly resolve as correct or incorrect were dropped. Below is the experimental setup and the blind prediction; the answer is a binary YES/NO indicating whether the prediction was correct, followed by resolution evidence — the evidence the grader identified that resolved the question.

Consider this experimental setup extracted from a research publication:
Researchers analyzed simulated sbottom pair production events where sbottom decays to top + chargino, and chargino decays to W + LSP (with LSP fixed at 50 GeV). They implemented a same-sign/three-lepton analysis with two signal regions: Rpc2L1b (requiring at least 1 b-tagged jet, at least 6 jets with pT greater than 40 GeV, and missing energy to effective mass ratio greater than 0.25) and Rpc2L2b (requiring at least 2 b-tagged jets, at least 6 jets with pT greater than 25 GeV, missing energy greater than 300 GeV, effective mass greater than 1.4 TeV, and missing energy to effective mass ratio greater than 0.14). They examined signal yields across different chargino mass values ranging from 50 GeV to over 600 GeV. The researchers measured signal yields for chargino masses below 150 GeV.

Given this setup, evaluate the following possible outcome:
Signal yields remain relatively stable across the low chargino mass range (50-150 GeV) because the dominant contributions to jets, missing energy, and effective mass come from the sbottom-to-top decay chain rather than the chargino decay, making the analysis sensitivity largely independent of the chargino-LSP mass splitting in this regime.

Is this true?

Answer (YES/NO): NO